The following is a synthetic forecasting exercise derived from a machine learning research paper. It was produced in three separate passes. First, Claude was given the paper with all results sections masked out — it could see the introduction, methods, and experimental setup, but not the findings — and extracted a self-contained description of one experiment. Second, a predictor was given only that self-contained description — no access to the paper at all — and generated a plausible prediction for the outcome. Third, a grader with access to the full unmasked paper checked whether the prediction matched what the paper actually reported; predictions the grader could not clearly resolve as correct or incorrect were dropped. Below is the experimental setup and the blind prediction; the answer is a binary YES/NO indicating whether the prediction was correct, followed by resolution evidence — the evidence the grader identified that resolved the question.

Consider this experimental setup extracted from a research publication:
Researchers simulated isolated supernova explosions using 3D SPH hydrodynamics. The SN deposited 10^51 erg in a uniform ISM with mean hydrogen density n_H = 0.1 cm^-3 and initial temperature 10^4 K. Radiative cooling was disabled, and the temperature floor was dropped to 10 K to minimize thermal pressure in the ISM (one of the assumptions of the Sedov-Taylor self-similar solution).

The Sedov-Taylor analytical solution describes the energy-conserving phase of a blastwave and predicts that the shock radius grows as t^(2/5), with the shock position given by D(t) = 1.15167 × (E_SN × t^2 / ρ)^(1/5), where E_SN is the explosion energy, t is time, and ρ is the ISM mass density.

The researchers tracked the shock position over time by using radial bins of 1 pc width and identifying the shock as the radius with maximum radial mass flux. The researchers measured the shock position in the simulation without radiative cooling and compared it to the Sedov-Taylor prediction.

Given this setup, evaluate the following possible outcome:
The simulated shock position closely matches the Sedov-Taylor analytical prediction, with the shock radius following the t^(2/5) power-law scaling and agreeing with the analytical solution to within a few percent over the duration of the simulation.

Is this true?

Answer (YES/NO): YES